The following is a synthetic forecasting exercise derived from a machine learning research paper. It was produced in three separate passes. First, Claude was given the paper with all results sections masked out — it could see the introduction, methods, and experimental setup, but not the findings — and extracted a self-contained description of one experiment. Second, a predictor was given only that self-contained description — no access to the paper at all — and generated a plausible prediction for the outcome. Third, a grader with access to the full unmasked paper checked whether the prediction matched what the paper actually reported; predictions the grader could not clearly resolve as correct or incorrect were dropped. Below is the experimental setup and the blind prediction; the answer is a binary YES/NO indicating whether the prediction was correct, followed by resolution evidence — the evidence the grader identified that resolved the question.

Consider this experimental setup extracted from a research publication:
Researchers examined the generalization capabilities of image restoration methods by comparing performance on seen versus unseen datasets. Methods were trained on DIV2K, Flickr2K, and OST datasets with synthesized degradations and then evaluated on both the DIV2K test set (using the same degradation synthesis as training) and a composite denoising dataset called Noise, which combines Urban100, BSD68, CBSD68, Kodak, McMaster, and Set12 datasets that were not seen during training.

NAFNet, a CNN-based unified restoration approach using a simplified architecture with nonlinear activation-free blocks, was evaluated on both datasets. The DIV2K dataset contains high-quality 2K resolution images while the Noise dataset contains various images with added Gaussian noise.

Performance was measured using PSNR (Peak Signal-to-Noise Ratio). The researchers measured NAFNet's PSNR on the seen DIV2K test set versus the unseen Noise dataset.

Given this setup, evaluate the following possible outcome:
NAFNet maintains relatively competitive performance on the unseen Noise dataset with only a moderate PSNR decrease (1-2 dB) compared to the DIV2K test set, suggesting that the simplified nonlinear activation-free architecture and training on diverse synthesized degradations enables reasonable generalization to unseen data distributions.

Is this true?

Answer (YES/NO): NO